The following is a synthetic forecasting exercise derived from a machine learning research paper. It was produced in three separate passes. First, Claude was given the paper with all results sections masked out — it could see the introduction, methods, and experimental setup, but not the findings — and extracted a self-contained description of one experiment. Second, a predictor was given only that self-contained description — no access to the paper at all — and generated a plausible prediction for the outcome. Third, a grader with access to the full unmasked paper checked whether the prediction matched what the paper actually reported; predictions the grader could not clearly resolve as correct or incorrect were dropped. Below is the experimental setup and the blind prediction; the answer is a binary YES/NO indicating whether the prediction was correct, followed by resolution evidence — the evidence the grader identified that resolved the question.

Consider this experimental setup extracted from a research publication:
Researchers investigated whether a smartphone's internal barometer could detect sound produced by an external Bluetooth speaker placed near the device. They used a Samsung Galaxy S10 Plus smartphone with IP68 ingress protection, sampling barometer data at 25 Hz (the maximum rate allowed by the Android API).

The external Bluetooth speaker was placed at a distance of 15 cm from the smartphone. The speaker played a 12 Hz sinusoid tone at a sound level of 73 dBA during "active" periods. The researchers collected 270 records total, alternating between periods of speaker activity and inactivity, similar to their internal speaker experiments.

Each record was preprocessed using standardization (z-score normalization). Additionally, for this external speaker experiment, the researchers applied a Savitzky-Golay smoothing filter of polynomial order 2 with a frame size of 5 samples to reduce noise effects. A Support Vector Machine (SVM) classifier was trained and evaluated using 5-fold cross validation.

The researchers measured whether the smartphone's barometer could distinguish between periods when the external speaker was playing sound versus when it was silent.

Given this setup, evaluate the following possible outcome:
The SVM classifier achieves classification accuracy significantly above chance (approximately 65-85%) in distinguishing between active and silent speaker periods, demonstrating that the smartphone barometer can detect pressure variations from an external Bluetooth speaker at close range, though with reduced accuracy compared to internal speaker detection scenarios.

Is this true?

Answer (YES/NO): NO